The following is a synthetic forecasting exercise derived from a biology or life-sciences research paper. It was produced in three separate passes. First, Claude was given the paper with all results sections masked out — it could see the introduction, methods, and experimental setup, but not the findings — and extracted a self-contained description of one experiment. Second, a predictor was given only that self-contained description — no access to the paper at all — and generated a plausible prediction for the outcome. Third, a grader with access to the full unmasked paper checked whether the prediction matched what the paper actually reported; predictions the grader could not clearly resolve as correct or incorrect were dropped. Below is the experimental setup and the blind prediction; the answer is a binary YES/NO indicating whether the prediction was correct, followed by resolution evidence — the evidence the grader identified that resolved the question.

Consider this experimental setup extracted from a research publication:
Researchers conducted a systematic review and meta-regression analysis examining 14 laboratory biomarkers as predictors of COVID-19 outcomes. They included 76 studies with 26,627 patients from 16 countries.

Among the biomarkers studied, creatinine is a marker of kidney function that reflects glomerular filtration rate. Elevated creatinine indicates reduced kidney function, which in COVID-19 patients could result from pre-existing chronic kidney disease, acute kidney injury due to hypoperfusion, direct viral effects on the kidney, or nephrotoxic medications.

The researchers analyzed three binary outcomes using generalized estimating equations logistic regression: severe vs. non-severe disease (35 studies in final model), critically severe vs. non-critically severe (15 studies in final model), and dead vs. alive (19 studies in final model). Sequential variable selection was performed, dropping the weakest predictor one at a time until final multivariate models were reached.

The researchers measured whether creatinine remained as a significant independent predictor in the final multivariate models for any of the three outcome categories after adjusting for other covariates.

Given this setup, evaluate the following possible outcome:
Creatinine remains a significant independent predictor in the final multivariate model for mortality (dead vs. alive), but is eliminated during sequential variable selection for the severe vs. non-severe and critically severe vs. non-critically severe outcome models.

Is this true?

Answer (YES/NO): NO